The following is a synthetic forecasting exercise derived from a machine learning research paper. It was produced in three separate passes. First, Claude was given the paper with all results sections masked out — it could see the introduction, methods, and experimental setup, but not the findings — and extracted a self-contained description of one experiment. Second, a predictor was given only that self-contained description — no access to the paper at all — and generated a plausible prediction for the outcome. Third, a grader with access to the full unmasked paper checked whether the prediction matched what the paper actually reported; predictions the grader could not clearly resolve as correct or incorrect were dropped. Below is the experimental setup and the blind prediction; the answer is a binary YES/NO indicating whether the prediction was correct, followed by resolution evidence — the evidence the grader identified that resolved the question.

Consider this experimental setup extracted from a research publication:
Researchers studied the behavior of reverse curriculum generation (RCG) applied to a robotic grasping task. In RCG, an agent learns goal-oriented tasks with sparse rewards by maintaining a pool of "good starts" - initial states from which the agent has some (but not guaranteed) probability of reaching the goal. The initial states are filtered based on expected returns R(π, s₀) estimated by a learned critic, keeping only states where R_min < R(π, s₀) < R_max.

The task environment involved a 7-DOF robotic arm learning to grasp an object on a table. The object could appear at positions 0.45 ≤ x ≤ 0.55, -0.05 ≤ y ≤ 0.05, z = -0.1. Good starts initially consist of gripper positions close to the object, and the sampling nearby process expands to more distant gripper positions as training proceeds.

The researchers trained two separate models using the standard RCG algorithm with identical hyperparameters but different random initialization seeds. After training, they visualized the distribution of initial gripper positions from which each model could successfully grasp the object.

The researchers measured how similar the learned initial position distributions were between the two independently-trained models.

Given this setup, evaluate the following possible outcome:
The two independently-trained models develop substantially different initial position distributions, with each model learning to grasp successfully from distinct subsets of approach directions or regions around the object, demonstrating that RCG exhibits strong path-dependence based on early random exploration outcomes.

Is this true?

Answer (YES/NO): YES